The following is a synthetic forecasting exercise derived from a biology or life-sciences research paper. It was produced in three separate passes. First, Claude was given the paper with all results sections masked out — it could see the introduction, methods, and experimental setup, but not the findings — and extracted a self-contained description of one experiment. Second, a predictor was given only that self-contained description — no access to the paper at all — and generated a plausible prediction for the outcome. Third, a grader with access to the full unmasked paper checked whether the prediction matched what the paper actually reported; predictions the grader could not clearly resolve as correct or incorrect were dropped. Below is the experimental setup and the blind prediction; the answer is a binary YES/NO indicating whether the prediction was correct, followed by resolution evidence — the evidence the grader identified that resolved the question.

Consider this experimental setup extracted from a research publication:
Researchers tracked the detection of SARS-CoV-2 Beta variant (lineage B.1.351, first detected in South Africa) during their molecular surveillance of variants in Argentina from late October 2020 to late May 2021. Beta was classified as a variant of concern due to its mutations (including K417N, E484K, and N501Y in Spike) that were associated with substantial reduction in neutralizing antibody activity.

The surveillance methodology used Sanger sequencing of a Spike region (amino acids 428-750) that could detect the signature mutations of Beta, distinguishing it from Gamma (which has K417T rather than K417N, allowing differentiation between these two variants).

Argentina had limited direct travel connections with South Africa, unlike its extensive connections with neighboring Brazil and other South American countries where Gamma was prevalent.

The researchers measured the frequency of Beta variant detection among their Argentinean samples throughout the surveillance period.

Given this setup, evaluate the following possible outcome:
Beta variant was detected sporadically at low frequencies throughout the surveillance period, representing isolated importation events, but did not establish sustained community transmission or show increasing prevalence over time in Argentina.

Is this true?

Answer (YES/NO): NO